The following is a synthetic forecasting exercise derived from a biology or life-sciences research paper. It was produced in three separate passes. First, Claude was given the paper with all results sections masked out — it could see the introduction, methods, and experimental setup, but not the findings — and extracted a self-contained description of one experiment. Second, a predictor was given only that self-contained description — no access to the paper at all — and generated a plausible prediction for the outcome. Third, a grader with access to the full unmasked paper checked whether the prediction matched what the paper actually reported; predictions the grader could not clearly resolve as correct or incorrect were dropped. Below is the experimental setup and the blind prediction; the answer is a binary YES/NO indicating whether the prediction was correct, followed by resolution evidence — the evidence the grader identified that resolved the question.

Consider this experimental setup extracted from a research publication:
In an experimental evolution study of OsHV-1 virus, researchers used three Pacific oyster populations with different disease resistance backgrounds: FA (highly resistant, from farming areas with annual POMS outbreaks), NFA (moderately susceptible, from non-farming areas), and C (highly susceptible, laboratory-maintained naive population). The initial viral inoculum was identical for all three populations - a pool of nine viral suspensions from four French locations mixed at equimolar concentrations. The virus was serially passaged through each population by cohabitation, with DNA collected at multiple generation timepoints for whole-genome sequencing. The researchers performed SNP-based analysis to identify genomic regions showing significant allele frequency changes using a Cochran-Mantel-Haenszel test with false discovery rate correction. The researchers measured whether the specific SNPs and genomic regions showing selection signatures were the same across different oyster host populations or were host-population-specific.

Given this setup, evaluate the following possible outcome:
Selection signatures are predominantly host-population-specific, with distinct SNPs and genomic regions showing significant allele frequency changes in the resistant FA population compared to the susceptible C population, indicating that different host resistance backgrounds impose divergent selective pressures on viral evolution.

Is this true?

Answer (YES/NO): NO